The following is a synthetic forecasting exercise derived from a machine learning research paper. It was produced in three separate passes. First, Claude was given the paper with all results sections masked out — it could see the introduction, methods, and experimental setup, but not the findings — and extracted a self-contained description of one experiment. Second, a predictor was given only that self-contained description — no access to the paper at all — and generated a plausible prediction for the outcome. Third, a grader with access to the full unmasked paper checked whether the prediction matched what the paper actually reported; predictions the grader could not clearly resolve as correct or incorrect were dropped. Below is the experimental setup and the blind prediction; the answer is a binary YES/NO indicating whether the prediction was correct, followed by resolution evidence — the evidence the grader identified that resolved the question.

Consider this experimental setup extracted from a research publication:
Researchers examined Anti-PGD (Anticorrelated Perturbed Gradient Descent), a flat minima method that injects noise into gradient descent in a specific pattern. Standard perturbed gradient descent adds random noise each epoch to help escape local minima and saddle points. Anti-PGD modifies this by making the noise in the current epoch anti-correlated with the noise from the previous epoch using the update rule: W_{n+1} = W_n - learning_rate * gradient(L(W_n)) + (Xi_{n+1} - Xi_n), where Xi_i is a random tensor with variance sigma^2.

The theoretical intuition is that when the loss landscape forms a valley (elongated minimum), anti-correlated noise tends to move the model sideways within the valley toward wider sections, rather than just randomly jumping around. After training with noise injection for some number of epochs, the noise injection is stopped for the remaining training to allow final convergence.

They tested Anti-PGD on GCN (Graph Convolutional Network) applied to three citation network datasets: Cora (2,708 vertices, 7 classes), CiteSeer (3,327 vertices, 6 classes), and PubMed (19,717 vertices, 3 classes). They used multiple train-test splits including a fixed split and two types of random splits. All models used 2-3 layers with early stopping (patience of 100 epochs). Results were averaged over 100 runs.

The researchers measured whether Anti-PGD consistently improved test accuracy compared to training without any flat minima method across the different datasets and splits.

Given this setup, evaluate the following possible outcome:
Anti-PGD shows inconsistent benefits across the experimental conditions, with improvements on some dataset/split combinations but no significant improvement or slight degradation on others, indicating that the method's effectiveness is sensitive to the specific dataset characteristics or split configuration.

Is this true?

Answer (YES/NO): YES